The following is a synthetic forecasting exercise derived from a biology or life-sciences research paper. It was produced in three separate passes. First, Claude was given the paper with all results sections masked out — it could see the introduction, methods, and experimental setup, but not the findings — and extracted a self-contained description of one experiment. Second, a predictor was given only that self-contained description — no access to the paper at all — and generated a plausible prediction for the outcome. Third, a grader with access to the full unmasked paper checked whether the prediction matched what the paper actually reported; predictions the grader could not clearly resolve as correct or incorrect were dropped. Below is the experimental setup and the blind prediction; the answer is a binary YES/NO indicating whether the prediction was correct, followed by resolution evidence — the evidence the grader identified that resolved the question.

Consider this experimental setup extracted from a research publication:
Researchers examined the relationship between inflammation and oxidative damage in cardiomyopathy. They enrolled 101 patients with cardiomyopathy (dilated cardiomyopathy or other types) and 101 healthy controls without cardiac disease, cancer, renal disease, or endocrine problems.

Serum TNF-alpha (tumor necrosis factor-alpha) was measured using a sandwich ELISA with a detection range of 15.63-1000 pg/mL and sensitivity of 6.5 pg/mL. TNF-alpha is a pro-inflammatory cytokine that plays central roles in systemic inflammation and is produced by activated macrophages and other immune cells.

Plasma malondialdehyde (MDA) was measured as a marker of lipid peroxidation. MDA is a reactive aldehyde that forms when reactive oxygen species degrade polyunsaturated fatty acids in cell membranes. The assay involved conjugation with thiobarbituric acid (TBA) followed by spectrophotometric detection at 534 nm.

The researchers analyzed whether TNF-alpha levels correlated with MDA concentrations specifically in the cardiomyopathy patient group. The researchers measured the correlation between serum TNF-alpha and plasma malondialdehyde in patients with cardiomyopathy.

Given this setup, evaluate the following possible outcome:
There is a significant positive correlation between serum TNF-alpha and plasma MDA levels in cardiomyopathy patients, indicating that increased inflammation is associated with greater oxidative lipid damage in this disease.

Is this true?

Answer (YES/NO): YES